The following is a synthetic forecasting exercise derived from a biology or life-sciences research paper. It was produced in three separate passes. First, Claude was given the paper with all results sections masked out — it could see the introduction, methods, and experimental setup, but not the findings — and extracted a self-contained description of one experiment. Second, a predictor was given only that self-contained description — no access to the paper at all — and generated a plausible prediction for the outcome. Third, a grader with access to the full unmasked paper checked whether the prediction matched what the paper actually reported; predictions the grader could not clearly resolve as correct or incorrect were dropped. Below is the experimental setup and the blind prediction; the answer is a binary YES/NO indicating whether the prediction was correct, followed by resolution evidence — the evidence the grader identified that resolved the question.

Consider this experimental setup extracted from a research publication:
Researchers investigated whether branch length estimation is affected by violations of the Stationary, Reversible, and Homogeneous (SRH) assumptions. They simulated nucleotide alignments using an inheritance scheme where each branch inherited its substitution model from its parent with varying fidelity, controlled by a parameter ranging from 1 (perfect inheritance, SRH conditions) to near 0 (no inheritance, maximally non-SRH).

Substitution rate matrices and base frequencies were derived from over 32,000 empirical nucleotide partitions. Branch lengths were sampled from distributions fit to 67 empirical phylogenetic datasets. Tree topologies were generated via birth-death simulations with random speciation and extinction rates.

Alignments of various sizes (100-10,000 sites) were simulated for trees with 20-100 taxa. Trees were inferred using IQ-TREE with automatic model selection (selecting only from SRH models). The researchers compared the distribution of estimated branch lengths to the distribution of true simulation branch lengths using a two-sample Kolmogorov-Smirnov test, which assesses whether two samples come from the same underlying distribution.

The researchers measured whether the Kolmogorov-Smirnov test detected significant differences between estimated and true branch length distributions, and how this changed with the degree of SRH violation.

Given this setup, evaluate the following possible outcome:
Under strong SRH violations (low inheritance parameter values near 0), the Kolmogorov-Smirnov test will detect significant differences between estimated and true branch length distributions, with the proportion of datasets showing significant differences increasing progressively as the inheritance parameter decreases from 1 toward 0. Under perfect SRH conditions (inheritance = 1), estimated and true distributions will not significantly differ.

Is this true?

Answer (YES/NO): NO